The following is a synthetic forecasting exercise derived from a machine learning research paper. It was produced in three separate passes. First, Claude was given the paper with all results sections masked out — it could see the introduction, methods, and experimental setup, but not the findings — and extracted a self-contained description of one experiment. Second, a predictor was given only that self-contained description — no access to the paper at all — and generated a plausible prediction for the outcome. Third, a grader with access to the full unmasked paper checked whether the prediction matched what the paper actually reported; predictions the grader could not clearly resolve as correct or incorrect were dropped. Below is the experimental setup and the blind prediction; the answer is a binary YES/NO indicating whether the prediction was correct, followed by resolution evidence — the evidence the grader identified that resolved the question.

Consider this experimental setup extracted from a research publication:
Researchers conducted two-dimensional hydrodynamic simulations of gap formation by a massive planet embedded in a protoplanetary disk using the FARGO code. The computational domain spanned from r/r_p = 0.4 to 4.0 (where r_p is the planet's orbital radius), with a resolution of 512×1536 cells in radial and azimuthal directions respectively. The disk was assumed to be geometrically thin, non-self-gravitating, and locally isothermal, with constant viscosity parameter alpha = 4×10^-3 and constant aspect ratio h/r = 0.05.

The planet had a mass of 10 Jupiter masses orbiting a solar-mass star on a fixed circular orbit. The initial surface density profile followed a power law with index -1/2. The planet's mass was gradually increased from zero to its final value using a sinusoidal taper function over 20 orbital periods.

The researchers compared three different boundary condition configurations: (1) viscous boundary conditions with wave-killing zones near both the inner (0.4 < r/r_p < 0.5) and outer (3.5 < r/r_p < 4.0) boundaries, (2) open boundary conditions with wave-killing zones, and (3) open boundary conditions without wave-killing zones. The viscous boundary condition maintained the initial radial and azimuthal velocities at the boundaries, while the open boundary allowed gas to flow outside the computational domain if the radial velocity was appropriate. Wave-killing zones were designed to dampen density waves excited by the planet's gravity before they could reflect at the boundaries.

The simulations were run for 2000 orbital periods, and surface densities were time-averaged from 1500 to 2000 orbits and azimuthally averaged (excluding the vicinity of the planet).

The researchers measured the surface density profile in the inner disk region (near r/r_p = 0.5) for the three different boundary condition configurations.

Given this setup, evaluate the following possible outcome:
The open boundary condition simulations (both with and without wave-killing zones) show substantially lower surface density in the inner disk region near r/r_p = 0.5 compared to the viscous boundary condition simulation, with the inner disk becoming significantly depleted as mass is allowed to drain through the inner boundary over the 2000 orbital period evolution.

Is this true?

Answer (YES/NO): YES